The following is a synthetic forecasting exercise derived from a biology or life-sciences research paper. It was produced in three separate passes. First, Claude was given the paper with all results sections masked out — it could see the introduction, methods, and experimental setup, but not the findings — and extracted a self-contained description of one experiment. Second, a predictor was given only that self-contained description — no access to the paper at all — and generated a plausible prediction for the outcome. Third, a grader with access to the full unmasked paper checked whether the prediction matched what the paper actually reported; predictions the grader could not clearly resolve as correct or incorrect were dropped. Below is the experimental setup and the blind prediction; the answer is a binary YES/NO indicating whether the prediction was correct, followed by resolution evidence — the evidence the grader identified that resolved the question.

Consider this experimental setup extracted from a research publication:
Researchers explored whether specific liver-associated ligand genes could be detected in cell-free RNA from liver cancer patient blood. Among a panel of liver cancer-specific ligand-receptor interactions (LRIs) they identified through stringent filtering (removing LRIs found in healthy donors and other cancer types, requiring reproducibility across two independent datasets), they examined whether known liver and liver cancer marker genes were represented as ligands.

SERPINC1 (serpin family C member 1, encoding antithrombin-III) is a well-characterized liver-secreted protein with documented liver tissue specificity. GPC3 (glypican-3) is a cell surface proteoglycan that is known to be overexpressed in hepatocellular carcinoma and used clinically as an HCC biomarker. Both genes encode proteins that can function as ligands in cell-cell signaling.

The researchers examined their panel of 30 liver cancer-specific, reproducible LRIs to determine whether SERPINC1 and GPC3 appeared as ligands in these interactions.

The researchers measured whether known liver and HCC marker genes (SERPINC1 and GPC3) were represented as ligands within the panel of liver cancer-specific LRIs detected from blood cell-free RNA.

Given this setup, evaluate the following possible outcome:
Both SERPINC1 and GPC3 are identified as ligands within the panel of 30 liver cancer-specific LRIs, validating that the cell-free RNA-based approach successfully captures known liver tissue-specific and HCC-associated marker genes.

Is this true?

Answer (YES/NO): YES